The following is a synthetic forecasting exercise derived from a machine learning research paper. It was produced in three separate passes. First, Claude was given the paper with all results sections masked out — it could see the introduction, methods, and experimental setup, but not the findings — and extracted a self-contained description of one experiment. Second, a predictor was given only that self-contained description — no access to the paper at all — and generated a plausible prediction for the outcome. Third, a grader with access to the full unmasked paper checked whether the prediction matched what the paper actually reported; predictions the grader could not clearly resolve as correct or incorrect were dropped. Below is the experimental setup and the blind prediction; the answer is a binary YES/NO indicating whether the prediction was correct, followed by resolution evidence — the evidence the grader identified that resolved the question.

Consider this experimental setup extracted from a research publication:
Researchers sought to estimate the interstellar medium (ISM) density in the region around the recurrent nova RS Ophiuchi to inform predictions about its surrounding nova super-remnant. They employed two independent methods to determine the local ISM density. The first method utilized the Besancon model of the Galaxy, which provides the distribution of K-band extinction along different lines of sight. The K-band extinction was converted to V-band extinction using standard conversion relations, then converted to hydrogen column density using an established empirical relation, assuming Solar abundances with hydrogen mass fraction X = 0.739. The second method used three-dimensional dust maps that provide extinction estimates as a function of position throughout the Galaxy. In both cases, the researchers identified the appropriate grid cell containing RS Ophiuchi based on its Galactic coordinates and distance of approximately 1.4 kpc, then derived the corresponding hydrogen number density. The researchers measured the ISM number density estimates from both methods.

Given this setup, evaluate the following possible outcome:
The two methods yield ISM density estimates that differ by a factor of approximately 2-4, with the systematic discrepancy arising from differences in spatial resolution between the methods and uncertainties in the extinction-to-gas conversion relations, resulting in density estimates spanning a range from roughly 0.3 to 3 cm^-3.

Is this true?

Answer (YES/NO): NO